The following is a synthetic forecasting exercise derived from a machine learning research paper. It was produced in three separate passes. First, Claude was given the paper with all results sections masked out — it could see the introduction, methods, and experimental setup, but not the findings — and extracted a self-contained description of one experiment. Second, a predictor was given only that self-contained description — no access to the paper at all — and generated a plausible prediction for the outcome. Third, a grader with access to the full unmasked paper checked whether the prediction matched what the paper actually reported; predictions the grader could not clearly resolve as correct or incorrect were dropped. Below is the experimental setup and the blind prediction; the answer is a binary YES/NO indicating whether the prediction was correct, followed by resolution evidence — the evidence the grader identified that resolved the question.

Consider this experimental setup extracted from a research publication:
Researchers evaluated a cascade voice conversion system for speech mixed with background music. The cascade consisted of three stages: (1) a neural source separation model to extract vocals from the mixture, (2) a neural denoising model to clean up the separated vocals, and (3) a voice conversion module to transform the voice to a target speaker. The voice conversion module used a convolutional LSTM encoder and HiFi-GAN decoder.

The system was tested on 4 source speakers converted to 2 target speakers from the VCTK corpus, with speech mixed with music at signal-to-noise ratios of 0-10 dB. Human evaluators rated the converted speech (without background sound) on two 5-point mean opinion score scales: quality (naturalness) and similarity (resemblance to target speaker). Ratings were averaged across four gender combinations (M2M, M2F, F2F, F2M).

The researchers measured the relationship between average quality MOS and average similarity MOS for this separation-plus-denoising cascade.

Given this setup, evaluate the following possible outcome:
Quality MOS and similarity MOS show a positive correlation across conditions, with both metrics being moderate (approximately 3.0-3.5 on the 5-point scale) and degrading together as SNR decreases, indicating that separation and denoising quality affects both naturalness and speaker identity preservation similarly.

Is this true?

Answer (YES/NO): NO